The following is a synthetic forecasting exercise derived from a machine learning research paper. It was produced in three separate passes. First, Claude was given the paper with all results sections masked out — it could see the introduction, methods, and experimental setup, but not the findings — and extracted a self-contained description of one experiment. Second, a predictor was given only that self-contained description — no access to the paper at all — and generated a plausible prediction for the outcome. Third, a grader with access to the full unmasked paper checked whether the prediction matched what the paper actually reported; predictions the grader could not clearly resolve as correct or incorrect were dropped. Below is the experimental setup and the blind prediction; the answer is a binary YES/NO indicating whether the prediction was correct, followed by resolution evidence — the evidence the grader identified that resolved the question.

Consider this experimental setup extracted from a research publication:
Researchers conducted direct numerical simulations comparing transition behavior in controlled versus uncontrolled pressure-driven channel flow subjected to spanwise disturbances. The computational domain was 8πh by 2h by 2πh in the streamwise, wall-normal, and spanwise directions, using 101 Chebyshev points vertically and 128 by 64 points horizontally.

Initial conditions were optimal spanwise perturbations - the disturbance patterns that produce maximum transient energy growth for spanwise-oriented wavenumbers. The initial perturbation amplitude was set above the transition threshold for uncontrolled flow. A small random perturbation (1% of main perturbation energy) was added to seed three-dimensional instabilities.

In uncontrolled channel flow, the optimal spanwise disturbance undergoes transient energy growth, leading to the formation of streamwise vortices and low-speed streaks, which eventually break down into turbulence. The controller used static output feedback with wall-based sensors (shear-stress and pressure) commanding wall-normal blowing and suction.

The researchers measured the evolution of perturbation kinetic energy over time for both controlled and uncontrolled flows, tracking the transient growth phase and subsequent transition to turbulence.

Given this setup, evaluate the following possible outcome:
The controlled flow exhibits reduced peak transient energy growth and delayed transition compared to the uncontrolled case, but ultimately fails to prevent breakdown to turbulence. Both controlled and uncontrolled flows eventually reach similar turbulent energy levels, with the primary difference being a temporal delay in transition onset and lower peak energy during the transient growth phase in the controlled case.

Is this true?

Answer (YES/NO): YES